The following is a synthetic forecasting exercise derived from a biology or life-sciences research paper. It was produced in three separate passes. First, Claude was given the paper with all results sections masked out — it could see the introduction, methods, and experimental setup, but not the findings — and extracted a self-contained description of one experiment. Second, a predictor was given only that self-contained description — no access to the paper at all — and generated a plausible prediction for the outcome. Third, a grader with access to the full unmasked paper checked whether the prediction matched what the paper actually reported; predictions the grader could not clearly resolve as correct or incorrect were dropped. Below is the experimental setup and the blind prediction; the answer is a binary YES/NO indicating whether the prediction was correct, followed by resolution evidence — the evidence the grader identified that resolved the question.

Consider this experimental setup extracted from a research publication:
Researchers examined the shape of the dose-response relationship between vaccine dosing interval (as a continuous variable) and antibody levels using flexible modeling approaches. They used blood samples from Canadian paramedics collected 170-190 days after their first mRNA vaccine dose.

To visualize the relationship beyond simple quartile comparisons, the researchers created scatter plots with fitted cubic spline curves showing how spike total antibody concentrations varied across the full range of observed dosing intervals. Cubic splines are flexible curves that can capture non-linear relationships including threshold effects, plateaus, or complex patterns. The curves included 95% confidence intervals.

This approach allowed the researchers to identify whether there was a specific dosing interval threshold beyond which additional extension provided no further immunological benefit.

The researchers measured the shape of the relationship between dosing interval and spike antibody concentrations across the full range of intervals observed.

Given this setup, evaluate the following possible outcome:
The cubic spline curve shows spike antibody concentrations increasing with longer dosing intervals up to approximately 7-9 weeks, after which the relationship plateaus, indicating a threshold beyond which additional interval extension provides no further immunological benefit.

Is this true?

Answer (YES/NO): NO